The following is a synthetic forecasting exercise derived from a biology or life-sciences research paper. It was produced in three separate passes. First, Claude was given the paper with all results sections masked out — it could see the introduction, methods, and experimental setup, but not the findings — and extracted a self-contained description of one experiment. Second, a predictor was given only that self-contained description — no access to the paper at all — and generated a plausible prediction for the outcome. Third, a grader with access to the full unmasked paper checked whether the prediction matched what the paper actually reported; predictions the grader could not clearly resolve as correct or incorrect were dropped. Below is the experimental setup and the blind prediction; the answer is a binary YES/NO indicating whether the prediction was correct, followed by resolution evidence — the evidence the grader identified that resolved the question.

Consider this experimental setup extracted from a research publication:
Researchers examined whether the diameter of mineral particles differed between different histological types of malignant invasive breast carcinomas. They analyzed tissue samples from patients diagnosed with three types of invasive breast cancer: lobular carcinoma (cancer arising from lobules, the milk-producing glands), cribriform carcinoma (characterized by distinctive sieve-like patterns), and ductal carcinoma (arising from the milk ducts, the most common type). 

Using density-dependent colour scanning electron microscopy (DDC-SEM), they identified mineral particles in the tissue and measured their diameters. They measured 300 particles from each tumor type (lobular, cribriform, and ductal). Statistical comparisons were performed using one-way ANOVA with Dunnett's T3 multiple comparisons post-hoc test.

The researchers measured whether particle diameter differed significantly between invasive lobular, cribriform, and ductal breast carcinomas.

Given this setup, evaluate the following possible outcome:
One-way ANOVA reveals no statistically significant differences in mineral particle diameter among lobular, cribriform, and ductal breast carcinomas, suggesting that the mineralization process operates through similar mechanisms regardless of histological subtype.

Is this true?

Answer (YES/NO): YES